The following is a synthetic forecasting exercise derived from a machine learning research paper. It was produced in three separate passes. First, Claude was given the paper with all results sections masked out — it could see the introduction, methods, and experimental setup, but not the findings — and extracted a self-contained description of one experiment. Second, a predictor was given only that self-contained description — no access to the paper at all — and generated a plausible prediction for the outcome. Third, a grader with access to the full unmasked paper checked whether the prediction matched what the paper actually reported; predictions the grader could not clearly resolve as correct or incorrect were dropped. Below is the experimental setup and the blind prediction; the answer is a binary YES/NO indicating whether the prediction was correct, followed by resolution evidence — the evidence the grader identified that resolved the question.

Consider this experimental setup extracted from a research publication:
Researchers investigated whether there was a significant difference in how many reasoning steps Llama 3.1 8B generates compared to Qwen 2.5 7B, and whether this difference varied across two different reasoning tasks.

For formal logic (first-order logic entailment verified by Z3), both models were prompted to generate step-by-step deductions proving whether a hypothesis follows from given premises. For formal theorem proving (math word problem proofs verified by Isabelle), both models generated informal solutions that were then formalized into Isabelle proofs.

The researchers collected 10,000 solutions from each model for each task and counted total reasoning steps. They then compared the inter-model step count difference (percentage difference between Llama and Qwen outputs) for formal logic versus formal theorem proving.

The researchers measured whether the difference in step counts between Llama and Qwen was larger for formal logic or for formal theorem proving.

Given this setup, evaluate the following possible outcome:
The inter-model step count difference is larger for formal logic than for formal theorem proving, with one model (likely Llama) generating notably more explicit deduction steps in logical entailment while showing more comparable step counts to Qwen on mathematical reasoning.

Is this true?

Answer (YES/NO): YES